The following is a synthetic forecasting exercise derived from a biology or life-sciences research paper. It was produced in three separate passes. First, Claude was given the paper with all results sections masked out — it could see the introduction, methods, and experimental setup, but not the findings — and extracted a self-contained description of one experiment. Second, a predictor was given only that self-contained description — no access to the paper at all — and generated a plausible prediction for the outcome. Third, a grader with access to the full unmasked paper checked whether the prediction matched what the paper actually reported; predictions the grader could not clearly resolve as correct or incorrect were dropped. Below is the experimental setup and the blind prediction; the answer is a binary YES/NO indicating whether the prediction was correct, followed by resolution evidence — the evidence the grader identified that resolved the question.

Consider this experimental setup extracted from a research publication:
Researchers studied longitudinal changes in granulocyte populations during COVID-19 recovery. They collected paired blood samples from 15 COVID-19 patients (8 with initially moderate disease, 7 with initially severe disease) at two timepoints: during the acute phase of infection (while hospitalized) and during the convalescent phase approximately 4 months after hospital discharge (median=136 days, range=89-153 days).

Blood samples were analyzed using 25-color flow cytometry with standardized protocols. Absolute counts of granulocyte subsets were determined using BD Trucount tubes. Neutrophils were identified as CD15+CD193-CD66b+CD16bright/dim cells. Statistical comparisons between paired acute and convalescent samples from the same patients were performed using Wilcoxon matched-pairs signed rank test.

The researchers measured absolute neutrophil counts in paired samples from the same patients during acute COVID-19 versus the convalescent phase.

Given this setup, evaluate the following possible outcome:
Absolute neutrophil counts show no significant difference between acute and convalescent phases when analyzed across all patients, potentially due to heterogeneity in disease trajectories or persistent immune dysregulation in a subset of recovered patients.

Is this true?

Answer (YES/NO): NO